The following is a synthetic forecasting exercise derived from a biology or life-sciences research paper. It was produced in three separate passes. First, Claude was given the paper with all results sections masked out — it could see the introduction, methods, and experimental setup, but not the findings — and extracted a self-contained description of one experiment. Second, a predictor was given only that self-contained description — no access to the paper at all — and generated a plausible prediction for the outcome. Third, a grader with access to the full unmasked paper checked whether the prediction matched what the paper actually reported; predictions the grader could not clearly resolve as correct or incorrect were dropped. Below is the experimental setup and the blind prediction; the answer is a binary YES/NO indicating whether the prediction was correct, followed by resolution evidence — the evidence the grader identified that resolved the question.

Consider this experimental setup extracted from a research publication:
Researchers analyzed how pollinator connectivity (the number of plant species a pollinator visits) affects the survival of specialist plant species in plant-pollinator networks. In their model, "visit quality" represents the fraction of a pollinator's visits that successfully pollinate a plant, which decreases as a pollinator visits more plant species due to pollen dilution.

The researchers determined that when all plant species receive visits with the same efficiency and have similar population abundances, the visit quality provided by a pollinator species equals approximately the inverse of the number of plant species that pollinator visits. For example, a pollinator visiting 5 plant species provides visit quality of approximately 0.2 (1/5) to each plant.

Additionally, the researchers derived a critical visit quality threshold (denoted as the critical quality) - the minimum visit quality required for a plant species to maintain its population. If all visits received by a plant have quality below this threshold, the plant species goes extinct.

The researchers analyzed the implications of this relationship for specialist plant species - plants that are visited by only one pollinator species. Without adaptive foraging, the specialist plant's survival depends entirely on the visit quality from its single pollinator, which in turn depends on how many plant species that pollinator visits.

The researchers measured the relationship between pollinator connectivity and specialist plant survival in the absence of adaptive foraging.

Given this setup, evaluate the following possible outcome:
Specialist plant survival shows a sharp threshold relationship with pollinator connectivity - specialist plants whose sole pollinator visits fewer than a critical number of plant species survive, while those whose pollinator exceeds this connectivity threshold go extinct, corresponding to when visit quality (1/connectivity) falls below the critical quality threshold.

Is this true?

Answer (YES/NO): YES